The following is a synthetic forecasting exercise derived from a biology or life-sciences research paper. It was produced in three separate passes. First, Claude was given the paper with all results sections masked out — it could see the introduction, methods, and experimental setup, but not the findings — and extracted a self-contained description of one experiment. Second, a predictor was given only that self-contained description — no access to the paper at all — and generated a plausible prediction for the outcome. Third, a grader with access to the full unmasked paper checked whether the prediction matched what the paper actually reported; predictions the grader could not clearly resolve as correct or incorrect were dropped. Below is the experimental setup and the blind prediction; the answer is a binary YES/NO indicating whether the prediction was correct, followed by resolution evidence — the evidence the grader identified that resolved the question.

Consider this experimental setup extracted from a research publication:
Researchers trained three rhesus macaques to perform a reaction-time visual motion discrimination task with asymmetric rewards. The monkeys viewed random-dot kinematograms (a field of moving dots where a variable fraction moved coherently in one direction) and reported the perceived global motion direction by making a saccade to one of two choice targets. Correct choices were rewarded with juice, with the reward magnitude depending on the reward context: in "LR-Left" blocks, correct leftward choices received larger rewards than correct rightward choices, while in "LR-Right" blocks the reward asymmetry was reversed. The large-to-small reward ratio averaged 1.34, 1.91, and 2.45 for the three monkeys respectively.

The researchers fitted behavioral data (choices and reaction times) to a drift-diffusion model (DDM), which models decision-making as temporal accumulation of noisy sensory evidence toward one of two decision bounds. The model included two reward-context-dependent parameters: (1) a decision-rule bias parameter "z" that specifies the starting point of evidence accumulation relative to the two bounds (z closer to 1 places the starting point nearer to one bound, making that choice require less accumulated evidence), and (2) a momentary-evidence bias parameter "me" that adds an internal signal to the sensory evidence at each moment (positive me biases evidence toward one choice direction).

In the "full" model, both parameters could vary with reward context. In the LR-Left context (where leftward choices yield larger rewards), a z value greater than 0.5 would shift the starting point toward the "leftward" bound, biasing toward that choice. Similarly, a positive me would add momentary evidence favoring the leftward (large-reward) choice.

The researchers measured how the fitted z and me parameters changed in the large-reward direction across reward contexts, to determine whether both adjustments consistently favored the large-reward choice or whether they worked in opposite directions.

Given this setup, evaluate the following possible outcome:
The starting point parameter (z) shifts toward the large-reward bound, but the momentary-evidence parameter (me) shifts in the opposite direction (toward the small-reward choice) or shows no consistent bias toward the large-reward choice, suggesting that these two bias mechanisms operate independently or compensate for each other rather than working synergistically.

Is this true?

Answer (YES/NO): NO